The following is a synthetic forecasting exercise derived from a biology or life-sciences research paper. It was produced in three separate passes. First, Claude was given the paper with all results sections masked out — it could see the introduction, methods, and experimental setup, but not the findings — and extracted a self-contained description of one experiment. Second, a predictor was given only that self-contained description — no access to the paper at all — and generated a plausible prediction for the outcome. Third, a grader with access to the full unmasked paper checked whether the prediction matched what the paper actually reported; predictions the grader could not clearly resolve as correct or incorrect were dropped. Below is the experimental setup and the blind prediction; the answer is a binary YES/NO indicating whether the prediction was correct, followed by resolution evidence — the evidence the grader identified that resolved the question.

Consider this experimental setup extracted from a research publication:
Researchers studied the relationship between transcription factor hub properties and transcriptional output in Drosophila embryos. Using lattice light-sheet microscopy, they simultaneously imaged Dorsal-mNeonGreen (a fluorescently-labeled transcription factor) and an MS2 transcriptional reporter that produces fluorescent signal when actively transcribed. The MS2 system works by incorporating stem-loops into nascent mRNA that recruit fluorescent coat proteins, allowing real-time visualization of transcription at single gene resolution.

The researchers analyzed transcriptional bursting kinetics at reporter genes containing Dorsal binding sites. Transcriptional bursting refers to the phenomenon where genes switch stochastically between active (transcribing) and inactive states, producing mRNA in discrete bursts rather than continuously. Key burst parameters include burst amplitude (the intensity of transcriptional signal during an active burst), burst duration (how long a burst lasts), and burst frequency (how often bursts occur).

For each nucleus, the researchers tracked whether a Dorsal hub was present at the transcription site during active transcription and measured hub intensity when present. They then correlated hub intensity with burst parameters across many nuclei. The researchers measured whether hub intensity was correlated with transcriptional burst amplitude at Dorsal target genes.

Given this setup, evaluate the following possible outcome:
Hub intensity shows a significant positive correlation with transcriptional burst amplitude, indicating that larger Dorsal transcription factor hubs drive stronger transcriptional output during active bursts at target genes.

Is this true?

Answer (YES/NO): YES